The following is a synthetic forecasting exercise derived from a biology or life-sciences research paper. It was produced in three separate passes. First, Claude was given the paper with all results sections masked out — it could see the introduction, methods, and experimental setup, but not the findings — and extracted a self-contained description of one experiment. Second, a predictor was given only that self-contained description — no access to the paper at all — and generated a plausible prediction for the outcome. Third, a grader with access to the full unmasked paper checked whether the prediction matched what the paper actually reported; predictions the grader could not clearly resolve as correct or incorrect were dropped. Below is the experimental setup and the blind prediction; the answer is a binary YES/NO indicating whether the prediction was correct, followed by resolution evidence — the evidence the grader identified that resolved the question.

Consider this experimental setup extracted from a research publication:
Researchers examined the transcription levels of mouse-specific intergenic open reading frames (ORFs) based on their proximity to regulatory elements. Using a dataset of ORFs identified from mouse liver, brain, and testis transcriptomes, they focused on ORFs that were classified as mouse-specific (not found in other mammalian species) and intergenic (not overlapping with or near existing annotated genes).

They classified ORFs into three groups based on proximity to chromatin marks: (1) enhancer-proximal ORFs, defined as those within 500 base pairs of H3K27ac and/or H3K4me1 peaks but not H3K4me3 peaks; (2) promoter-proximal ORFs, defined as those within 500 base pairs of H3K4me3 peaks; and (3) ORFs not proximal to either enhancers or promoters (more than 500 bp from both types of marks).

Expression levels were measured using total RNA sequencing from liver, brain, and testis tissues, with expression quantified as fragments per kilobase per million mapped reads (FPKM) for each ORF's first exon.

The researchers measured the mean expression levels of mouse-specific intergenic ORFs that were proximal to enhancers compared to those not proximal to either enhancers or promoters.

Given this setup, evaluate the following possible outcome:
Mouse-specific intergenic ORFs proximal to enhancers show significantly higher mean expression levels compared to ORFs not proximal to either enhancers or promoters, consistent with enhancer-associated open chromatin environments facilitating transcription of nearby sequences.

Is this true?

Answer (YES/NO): YES